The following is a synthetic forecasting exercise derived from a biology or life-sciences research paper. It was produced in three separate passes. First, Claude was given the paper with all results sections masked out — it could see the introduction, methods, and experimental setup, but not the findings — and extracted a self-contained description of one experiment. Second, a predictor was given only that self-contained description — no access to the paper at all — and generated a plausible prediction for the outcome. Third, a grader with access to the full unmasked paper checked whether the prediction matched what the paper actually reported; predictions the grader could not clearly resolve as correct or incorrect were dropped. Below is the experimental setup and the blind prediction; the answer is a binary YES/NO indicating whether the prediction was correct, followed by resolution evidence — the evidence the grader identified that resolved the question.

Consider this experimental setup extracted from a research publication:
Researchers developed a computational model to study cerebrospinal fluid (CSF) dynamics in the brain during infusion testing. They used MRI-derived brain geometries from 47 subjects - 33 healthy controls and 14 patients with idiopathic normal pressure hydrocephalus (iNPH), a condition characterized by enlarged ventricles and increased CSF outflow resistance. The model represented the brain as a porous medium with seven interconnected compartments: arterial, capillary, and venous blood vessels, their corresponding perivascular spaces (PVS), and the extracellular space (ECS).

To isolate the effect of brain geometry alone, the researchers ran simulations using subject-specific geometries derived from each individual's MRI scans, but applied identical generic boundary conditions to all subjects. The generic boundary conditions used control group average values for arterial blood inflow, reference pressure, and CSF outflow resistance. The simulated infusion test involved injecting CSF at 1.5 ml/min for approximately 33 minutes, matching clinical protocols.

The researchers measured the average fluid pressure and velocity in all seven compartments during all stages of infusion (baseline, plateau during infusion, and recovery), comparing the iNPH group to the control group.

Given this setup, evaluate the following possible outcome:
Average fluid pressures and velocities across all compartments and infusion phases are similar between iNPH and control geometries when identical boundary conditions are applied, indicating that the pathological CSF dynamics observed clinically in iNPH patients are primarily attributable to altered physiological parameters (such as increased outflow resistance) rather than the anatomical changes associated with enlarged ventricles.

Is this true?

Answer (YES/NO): YES